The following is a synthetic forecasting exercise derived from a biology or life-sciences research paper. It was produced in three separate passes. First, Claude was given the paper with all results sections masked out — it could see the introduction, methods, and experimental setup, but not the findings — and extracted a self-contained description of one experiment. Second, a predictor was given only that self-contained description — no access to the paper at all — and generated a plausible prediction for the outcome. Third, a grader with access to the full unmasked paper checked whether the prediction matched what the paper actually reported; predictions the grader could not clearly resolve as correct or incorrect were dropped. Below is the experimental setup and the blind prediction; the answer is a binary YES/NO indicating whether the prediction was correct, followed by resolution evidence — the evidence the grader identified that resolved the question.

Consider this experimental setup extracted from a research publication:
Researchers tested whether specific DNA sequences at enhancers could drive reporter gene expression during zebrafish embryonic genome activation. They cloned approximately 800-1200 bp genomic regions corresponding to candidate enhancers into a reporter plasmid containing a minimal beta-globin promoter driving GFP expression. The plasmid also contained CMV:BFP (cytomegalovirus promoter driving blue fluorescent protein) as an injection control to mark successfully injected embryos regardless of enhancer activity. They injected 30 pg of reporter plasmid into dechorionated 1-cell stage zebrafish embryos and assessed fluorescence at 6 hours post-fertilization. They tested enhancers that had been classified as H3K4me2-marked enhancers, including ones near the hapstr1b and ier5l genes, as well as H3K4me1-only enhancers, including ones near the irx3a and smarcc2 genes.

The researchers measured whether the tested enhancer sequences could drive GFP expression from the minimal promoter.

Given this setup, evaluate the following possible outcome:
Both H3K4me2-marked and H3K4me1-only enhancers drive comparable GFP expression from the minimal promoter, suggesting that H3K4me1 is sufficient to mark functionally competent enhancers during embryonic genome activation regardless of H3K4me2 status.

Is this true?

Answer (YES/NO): YES